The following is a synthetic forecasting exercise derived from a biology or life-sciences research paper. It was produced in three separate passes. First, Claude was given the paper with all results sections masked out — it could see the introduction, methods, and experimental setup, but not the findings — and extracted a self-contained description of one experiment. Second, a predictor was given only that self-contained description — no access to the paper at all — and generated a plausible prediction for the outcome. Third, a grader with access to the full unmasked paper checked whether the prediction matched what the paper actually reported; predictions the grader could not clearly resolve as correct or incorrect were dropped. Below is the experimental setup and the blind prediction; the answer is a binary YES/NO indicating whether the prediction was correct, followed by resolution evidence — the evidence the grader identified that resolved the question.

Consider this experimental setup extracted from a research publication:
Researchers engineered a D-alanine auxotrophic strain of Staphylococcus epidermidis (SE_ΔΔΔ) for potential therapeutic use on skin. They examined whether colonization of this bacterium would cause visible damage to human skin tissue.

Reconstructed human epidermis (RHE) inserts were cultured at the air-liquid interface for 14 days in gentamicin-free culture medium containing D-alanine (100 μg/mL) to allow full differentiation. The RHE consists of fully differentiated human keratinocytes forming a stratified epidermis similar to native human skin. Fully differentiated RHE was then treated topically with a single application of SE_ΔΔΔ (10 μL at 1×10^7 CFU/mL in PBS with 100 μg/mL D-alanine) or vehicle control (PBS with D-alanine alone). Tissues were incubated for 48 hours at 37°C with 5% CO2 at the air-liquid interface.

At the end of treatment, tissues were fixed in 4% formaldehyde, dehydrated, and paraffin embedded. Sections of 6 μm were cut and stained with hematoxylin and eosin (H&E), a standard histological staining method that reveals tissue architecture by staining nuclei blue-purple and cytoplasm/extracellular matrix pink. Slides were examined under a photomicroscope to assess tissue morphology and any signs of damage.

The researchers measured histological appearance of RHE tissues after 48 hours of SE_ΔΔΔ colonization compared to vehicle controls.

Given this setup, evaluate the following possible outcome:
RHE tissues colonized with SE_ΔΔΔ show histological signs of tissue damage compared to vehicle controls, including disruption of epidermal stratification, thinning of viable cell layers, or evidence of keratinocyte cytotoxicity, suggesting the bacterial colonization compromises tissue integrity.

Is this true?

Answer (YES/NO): NO